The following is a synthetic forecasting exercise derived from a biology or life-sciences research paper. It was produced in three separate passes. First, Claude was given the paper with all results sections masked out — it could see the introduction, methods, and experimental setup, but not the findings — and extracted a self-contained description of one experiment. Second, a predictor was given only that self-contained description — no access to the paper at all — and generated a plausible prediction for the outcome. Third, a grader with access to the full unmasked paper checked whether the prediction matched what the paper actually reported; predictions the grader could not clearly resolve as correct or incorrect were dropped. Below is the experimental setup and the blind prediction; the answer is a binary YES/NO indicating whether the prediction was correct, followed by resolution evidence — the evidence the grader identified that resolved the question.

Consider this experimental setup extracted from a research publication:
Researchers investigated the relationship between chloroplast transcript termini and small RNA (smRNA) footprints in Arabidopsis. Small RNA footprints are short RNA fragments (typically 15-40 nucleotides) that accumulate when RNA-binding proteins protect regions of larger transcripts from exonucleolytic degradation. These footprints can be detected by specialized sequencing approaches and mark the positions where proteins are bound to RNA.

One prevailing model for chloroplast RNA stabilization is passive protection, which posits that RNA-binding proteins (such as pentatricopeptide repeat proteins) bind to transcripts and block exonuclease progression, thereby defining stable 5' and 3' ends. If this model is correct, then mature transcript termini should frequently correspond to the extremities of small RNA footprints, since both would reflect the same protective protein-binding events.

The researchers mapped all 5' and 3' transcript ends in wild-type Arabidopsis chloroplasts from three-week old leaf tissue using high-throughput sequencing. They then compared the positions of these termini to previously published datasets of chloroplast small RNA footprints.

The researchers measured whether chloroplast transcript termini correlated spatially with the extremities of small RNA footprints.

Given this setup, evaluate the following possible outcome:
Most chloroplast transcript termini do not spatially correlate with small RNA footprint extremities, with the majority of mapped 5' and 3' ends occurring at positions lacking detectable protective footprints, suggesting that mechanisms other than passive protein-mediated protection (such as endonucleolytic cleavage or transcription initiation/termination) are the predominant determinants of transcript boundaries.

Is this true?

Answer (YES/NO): NO